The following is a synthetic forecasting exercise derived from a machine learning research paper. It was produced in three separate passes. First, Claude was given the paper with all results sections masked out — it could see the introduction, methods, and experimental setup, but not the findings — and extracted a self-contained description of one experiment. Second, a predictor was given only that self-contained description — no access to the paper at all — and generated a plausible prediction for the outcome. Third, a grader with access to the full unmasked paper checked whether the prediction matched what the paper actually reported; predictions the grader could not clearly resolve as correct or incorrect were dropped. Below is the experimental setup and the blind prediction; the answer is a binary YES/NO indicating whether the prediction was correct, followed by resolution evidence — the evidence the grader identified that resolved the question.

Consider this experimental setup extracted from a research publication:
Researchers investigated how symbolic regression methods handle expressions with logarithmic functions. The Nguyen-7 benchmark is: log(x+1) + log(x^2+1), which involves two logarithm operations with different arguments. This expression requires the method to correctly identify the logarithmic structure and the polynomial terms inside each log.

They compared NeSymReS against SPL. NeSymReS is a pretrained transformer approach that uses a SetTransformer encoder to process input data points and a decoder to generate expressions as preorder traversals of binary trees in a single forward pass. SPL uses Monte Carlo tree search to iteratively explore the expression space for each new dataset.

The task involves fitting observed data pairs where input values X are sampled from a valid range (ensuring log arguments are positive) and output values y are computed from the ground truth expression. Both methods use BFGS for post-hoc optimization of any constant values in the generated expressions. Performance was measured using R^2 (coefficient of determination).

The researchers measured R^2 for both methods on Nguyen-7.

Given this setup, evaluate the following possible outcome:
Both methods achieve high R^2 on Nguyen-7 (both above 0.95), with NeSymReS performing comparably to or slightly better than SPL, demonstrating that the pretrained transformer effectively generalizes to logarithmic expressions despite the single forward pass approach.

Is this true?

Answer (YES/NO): NO